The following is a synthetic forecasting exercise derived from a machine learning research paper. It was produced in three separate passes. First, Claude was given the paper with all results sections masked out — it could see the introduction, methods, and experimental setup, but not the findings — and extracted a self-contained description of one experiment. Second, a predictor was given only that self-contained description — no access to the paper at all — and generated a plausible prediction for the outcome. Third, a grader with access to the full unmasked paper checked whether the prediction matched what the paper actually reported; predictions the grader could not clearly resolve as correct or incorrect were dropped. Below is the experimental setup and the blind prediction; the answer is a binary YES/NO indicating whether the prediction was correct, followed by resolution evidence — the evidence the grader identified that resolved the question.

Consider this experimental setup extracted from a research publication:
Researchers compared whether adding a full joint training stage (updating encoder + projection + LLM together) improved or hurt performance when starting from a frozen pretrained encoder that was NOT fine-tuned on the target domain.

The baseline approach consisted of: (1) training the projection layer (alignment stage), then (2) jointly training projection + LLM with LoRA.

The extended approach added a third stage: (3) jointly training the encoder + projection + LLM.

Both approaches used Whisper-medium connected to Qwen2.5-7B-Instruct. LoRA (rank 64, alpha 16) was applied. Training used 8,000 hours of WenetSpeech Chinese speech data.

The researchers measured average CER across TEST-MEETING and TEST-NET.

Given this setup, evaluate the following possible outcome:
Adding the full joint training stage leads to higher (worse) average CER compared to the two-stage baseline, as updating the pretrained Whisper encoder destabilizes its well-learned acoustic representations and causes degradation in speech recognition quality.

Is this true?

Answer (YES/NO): YES